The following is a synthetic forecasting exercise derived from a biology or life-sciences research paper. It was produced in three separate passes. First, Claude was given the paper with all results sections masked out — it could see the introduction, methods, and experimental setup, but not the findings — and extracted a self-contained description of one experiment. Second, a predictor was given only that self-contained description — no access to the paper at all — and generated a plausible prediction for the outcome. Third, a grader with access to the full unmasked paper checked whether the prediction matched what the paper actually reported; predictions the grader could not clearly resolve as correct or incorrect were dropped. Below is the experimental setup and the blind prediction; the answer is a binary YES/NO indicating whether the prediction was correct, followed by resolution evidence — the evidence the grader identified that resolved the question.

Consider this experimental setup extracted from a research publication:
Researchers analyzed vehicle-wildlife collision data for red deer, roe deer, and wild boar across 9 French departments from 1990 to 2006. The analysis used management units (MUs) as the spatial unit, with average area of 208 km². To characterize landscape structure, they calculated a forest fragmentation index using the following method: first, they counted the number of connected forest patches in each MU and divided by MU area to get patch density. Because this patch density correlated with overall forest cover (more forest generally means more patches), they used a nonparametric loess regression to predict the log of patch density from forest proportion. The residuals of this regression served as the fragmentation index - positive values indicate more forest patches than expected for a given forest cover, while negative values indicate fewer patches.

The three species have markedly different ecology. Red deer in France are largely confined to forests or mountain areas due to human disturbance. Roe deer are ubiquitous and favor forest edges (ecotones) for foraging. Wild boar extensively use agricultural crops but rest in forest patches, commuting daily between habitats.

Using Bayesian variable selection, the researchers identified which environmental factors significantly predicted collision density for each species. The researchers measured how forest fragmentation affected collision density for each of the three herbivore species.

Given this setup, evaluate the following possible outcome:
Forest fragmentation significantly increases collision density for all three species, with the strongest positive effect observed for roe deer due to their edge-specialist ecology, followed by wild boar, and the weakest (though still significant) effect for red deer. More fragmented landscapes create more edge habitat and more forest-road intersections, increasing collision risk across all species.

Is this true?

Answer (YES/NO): NO